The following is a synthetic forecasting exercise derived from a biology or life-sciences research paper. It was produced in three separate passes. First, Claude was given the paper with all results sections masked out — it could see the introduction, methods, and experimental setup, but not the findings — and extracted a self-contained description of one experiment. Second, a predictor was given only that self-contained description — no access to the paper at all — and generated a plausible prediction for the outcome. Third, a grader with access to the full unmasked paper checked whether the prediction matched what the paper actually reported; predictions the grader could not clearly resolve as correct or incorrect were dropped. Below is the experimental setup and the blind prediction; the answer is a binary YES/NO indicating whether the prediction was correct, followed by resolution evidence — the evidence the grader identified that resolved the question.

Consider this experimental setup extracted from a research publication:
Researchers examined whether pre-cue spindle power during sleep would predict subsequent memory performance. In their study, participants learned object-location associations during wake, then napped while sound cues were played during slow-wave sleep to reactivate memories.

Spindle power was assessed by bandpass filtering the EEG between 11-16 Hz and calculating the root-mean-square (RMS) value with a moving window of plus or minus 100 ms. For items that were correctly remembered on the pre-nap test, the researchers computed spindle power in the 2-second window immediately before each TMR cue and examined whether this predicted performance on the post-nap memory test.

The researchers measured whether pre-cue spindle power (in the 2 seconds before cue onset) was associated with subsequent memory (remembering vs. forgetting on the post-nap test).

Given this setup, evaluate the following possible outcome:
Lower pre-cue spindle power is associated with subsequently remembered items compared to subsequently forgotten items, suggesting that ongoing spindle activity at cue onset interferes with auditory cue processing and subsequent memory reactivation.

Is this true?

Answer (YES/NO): YES